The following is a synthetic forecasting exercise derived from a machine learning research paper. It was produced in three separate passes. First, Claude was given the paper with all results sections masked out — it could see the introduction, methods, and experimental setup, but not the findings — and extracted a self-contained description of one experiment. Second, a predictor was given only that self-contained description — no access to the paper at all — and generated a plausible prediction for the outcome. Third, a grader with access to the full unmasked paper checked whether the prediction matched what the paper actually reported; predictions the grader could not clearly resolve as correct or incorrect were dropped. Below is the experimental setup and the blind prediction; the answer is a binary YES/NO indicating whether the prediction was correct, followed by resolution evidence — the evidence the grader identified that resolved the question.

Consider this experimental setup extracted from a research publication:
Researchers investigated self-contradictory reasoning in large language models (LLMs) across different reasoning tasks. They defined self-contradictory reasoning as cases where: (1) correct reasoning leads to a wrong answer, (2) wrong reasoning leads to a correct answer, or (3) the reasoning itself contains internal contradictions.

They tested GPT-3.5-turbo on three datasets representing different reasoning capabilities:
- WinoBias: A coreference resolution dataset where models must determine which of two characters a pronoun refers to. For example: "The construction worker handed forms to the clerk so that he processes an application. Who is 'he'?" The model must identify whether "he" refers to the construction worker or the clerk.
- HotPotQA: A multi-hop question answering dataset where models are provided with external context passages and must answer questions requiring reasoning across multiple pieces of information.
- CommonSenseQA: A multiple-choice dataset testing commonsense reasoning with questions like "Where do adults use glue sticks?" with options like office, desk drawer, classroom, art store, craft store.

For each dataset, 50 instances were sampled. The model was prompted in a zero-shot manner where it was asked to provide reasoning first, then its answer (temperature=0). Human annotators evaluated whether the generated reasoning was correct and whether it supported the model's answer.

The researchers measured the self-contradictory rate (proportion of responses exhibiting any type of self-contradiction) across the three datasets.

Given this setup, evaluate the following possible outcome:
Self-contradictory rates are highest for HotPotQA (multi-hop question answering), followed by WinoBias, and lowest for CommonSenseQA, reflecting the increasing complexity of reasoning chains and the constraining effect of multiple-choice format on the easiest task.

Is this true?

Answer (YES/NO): NO